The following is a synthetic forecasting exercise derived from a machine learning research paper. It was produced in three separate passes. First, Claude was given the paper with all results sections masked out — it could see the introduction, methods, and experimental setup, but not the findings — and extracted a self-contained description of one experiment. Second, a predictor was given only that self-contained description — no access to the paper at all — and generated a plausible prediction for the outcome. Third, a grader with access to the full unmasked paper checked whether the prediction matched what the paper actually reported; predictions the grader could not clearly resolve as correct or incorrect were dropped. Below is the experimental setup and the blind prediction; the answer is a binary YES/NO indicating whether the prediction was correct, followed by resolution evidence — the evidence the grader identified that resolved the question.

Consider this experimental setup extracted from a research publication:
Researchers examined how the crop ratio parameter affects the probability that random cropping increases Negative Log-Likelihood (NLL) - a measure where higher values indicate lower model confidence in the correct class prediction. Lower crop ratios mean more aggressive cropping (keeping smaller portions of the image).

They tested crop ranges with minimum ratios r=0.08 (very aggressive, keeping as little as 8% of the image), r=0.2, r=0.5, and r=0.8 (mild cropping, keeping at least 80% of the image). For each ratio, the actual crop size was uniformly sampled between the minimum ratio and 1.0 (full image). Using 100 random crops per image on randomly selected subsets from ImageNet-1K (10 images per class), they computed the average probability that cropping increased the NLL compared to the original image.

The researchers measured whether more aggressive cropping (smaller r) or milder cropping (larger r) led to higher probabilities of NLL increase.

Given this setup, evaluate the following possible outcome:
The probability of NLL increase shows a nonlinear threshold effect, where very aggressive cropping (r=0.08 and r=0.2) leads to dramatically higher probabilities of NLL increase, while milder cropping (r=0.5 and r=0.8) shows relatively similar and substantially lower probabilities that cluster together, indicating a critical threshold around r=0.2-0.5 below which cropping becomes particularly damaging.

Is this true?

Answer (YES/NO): NO